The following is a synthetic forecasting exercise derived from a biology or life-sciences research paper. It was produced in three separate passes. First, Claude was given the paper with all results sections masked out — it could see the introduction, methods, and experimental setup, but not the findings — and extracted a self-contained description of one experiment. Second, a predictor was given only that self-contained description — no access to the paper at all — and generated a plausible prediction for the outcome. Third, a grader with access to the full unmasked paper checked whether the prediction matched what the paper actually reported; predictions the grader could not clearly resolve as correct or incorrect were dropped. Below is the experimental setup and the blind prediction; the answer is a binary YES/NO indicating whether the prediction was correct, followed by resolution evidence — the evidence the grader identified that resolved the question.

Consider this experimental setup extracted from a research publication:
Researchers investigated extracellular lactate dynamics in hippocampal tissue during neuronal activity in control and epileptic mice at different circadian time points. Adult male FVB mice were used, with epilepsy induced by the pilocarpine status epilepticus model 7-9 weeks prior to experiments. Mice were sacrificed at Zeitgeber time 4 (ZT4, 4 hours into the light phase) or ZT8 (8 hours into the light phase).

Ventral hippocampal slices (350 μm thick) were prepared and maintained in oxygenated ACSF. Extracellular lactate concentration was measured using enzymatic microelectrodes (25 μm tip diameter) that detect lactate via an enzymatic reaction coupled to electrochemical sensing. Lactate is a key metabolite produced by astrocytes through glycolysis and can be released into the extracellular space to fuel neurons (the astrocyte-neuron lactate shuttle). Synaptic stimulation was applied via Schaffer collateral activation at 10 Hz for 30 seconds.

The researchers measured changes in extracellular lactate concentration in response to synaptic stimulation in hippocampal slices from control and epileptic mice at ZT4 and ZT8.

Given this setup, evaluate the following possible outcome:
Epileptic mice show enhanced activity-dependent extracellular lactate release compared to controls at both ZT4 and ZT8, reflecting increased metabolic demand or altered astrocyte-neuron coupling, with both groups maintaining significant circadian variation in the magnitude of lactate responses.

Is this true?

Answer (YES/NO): NO